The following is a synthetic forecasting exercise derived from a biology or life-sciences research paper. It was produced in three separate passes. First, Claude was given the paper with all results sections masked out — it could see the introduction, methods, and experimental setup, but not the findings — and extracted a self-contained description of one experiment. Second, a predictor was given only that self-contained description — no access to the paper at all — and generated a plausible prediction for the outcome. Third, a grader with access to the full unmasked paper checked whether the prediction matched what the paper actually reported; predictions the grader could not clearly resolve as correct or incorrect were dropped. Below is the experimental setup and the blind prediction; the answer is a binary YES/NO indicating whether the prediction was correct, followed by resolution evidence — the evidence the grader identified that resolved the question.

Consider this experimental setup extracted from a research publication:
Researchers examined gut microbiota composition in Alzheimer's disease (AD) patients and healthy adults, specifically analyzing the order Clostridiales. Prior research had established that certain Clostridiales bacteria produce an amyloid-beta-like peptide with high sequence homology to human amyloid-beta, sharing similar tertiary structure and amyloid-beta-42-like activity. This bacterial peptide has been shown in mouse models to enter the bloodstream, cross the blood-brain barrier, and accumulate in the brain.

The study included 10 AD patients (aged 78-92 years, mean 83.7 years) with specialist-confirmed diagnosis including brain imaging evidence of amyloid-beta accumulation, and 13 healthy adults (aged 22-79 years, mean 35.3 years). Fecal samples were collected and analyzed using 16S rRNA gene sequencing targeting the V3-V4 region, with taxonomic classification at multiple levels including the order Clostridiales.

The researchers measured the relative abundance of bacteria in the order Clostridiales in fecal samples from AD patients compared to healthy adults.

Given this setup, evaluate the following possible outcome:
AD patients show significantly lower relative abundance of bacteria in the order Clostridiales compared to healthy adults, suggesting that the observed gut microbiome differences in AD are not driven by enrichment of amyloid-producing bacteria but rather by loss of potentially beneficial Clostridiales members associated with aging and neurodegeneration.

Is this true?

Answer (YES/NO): NO